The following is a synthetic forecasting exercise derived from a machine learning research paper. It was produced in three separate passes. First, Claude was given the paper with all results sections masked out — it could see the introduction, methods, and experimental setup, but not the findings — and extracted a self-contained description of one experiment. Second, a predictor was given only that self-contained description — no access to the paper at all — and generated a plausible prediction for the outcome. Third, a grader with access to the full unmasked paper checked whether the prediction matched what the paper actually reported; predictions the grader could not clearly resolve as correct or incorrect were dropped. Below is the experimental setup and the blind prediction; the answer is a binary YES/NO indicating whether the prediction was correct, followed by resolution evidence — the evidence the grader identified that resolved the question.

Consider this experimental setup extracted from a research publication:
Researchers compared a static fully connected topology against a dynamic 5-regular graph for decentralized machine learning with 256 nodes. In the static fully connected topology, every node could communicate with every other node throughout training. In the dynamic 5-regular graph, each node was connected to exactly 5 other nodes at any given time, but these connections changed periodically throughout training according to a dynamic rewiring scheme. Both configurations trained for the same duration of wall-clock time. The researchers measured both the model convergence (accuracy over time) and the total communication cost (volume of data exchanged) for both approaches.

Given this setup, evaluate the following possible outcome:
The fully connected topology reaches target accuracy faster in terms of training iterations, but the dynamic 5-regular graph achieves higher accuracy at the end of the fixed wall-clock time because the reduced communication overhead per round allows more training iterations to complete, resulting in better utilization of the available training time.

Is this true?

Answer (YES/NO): NO